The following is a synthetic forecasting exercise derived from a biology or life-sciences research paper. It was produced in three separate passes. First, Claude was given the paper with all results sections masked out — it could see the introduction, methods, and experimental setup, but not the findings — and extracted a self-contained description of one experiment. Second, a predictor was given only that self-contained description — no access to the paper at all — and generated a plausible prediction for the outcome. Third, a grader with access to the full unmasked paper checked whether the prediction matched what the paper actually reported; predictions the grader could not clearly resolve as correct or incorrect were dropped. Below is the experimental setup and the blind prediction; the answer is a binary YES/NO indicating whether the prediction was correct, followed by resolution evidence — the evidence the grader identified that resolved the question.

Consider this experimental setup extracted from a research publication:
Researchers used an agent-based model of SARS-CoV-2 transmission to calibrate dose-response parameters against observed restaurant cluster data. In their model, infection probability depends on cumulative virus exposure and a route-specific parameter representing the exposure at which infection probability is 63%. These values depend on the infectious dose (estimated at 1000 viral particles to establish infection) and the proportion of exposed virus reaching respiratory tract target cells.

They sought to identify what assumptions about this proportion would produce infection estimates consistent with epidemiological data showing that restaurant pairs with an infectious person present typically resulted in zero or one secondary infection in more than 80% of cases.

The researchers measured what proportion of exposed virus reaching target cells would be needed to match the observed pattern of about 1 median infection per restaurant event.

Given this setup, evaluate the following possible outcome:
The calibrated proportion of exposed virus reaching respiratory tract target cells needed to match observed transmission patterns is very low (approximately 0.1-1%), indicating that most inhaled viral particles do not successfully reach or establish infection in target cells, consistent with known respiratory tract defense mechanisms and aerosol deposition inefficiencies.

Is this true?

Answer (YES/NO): NO